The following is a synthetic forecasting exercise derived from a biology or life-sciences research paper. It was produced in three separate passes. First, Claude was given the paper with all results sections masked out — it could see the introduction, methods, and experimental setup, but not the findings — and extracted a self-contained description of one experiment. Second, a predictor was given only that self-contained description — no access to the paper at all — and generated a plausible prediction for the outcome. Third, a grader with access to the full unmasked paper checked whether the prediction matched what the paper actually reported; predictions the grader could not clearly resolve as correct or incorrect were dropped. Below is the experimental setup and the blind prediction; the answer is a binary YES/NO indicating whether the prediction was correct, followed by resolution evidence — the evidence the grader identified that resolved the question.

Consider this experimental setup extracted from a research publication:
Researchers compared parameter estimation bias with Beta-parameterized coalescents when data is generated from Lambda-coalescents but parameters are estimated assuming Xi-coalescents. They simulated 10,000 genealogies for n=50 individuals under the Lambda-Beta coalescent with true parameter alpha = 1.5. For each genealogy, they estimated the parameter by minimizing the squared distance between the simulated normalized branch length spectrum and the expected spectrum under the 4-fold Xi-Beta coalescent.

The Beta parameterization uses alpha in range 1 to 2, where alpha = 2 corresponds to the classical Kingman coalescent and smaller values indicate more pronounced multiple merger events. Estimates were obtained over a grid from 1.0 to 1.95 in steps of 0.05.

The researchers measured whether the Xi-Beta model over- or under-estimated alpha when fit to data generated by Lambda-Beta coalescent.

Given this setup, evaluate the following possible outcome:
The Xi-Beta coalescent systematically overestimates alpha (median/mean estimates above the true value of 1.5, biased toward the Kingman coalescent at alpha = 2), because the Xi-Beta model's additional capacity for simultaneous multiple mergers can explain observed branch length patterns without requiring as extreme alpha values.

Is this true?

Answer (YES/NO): NO